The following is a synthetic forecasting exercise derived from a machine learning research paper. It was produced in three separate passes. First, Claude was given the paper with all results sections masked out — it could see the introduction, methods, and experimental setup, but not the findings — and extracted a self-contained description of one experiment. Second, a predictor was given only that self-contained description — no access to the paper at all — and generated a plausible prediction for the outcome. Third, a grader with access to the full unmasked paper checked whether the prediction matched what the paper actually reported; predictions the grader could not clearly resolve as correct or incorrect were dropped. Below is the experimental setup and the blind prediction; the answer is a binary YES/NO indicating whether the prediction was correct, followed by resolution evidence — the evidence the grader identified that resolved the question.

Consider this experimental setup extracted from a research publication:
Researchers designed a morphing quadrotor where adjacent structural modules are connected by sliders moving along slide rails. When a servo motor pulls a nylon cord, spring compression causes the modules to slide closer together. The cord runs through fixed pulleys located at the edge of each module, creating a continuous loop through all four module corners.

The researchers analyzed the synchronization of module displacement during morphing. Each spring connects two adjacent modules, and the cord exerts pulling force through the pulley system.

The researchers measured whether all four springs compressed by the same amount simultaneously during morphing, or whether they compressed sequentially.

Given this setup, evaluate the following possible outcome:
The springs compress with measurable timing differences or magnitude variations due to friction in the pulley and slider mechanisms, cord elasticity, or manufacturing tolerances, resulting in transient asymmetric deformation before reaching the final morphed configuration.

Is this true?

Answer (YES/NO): NO